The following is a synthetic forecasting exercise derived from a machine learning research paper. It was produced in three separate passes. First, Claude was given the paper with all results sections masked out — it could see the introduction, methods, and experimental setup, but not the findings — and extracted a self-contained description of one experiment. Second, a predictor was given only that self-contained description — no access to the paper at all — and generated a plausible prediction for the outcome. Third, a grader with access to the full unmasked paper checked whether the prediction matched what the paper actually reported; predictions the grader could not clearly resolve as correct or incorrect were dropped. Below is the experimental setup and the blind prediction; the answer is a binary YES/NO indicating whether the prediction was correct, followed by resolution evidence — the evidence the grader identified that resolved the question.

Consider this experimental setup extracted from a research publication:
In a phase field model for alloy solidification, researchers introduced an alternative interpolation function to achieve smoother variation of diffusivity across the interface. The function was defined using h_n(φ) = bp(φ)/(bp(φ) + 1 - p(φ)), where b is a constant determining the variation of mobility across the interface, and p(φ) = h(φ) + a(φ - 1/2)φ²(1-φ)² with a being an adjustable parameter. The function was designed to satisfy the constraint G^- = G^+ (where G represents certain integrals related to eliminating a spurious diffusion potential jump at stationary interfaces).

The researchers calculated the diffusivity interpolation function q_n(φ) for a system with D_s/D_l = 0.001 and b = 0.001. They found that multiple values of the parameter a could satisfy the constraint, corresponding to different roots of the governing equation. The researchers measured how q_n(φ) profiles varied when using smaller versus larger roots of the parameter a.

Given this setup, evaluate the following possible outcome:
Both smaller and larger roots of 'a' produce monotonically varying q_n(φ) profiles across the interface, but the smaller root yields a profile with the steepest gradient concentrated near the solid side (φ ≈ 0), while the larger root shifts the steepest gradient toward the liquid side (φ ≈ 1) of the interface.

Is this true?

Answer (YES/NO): NO